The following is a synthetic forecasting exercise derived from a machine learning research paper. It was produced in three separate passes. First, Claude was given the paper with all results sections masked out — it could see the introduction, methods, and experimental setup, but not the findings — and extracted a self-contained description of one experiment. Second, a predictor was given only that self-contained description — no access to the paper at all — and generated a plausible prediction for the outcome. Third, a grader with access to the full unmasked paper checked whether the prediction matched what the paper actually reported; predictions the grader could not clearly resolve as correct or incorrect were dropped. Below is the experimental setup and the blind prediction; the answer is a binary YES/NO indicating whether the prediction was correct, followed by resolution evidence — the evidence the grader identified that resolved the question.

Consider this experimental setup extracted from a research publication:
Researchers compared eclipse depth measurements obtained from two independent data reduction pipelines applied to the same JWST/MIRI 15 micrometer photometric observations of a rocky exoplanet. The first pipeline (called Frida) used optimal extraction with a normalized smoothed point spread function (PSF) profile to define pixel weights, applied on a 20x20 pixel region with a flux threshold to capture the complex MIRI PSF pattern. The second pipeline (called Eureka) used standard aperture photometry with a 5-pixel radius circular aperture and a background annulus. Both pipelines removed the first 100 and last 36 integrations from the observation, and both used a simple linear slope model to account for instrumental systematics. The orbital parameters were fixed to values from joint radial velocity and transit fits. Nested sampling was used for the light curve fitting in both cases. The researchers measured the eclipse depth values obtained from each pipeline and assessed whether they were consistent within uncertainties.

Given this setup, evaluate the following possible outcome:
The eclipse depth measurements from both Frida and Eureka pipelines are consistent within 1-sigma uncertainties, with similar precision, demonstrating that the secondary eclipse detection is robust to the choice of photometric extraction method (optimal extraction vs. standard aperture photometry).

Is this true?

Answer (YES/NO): YES